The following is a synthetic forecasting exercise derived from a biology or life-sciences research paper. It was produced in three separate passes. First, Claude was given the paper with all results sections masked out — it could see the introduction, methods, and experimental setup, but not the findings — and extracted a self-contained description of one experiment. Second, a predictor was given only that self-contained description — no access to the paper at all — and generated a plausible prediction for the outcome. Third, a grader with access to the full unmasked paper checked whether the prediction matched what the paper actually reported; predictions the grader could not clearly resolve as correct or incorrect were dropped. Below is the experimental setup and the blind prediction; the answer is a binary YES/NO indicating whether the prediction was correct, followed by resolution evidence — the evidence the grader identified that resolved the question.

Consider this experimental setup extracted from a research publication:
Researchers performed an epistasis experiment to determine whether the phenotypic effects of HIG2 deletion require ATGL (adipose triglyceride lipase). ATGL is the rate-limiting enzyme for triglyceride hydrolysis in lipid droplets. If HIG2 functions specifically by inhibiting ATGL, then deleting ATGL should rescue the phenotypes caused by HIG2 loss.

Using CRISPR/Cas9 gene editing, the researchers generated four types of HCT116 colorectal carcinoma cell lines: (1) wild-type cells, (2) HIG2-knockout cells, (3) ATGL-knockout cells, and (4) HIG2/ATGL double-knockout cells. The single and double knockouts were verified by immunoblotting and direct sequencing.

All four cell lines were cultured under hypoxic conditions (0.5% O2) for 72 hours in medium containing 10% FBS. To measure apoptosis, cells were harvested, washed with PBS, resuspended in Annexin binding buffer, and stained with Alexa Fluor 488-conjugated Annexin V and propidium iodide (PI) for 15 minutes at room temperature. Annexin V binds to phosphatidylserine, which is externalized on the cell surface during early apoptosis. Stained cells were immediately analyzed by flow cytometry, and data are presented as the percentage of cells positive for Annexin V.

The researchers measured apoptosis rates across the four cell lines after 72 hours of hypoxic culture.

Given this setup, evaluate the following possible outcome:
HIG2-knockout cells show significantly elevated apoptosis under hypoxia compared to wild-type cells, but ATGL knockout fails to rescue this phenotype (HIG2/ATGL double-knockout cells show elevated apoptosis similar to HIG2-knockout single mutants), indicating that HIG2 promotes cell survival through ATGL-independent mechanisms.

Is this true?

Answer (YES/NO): NO